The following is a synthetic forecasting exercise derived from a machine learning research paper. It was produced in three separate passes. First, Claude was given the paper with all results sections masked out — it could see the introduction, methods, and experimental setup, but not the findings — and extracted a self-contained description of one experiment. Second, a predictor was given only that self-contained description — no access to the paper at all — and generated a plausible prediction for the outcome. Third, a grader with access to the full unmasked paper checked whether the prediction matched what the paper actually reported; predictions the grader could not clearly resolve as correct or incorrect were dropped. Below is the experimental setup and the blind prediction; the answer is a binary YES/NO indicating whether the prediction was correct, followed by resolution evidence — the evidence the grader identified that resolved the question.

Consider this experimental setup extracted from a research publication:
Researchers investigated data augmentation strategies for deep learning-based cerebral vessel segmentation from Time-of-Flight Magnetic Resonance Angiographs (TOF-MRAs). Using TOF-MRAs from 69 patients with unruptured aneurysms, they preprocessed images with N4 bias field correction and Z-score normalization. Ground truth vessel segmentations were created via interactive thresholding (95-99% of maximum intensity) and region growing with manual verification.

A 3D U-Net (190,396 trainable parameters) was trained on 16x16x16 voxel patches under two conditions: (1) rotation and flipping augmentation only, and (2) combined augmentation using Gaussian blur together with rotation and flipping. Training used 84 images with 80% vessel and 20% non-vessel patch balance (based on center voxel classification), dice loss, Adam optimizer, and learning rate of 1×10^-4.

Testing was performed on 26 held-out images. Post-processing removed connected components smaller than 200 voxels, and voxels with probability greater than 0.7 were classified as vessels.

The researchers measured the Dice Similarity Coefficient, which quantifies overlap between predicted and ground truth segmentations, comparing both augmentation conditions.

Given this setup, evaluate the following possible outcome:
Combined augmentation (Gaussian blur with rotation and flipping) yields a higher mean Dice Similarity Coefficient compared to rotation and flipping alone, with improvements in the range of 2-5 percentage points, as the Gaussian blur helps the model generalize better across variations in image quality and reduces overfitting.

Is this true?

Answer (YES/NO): YES